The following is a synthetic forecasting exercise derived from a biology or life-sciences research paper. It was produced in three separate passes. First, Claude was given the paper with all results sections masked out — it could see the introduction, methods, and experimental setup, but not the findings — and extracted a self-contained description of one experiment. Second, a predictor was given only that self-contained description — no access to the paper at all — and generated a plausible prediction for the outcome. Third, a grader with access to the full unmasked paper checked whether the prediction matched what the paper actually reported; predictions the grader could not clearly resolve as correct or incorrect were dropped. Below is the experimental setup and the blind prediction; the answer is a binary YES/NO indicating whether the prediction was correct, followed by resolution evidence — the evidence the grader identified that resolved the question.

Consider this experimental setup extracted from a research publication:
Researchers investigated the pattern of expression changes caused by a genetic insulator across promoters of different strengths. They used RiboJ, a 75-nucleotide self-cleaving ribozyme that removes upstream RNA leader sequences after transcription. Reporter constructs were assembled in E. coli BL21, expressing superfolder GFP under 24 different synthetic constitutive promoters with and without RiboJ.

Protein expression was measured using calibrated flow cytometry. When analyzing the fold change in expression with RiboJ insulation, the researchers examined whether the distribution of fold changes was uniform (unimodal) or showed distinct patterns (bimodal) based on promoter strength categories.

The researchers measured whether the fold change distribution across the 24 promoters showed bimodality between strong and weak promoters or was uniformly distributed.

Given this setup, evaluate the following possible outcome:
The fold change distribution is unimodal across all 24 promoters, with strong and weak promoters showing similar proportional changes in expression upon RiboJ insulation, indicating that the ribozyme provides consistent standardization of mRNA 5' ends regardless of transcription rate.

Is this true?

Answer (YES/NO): NO